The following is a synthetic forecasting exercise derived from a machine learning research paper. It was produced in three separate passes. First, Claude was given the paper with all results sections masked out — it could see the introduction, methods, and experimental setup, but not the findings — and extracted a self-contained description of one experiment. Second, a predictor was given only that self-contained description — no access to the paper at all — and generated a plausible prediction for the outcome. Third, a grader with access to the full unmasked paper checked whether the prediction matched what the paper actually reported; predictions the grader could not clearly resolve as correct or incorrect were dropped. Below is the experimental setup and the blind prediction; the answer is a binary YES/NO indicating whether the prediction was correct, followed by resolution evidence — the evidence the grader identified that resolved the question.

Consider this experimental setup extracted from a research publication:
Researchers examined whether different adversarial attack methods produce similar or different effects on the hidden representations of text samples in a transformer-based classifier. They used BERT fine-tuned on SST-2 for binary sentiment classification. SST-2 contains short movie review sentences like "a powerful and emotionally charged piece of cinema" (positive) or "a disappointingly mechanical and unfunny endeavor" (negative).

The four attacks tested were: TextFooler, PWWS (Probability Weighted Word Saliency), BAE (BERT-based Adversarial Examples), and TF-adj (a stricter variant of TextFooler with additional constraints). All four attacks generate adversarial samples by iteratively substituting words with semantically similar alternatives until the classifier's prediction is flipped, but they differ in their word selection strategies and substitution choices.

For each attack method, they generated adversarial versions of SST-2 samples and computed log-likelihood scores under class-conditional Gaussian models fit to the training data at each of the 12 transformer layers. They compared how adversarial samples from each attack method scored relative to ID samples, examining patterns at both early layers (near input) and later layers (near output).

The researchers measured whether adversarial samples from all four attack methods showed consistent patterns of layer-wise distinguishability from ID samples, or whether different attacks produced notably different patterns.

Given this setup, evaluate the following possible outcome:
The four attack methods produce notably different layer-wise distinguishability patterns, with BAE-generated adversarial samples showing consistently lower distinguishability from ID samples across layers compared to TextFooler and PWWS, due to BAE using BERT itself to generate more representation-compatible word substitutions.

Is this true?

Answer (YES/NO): NO